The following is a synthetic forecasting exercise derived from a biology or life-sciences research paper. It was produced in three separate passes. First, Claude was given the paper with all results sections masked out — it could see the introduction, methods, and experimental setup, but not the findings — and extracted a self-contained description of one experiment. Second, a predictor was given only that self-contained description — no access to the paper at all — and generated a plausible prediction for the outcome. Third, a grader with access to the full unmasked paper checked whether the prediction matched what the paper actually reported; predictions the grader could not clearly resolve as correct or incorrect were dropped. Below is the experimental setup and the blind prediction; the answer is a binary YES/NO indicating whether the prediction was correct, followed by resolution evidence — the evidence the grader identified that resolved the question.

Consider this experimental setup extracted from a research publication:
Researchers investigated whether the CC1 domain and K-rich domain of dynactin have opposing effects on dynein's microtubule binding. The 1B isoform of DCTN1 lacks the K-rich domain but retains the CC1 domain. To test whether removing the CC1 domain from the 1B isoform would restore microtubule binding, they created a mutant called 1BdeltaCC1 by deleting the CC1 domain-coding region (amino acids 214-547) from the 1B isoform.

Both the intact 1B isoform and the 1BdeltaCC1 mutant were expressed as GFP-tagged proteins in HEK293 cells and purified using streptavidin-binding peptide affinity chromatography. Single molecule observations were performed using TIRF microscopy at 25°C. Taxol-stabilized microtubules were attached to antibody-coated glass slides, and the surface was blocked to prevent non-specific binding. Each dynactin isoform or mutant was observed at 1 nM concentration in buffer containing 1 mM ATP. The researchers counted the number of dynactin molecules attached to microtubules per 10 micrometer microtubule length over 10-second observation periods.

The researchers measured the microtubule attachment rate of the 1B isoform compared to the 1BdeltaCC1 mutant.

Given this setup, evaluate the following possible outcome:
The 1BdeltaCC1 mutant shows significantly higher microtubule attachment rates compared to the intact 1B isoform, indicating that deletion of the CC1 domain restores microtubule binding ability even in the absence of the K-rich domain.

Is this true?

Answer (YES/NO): YES